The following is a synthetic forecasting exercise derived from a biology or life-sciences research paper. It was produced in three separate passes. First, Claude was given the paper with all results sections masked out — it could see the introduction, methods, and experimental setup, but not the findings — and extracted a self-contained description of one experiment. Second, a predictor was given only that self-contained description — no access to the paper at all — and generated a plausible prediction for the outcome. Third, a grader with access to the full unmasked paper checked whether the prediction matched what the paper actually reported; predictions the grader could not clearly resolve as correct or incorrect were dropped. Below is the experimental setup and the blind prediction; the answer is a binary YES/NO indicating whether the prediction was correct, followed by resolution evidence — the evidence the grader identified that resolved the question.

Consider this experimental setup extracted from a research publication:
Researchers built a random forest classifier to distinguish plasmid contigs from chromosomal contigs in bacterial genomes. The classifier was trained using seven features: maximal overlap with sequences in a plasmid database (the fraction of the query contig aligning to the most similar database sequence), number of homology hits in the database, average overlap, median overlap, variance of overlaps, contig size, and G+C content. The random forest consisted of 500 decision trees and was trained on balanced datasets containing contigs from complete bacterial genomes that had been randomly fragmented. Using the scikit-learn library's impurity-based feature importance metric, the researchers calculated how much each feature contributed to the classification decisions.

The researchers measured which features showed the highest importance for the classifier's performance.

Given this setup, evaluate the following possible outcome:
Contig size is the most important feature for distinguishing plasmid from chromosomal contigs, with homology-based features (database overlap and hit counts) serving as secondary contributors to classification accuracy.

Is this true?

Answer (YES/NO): NO